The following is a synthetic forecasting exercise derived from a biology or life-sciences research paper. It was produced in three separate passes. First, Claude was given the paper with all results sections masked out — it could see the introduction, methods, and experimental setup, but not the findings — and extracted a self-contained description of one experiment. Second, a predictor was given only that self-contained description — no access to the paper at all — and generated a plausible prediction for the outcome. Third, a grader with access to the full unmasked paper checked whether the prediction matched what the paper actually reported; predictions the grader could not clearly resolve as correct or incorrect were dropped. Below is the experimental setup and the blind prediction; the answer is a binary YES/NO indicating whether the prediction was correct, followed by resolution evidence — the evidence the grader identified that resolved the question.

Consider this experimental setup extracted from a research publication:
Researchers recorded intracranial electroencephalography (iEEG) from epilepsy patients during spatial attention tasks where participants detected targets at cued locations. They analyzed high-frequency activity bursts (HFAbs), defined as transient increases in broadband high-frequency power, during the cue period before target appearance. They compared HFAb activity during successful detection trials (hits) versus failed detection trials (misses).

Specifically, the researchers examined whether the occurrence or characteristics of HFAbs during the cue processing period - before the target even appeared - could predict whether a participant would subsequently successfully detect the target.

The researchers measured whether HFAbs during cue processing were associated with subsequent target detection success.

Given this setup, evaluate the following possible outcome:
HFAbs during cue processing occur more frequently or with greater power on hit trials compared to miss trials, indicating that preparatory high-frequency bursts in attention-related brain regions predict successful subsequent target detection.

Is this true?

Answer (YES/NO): YES